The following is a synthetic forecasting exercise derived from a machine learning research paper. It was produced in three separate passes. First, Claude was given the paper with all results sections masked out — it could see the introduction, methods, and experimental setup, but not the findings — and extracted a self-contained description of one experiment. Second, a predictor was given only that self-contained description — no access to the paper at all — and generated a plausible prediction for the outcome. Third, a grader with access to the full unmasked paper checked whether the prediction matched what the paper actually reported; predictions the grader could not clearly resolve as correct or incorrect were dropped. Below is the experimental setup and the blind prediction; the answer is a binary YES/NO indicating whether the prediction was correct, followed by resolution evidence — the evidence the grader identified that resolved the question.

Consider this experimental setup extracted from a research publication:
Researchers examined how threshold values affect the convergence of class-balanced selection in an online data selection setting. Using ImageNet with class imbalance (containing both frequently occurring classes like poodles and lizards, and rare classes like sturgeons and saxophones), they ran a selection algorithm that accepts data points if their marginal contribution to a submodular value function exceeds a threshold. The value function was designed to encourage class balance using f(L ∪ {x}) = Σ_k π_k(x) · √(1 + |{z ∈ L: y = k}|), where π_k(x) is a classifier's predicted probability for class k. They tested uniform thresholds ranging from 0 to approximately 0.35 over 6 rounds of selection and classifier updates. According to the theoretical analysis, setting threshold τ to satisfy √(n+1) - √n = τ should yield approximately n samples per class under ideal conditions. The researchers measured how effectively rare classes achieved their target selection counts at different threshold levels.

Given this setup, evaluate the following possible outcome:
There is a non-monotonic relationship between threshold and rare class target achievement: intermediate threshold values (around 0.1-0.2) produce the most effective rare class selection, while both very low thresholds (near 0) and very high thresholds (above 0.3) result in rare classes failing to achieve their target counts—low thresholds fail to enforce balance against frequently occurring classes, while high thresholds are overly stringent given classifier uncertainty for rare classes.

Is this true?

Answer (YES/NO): NO